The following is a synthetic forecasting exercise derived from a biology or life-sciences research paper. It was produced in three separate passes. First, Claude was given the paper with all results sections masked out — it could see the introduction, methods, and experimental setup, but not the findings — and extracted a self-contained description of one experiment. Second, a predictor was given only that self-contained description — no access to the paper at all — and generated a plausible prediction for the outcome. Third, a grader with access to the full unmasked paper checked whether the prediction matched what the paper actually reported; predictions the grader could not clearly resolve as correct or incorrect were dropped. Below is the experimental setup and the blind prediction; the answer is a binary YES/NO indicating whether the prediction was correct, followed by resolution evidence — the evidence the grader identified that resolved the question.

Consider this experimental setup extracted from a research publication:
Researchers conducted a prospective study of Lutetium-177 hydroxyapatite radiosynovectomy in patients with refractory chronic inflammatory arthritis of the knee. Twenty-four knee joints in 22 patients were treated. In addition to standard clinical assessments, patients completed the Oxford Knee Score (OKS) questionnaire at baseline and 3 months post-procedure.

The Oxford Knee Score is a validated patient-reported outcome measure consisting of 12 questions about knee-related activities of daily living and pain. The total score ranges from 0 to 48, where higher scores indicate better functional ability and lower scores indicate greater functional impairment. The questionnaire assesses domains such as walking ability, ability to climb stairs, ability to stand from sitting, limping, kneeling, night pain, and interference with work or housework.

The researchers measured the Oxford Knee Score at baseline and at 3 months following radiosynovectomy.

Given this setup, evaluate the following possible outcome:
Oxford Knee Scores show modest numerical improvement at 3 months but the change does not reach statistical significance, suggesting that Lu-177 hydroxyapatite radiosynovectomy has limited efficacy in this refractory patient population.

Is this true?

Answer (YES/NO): NO